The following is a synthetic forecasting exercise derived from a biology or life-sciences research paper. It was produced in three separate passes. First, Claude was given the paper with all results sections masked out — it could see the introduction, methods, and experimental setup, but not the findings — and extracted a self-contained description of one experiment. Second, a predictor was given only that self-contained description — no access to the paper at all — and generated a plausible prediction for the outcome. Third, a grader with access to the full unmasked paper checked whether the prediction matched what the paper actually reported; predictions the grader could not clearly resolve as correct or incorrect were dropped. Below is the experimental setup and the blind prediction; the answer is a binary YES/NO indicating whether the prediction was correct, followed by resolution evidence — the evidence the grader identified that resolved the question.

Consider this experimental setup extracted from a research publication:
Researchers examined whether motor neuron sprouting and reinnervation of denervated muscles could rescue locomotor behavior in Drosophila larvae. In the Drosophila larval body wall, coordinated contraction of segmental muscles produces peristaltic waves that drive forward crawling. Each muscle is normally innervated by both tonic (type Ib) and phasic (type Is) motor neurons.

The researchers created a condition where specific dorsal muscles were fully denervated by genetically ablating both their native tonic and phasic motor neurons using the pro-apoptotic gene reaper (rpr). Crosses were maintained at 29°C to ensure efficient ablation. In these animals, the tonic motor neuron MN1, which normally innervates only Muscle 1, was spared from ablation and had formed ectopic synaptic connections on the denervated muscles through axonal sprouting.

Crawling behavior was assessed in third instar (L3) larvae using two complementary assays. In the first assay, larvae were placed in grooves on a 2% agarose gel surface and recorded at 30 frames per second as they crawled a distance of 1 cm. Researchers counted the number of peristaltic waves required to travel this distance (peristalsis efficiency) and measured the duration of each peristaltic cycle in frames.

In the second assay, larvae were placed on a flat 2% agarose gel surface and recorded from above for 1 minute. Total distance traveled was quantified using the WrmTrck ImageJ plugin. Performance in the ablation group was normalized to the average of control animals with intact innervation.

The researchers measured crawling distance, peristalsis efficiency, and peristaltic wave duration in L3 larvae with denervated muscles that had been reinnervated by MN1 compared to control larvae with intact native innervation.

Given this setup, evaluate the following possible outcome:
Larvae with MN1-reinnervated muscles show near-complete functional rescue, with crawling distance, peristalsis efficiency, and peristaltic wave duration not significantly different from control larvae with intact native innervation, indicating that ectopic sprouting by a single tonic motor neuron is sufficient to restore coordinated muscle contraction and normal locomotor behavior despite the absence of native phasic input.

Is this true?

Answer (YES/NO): NO